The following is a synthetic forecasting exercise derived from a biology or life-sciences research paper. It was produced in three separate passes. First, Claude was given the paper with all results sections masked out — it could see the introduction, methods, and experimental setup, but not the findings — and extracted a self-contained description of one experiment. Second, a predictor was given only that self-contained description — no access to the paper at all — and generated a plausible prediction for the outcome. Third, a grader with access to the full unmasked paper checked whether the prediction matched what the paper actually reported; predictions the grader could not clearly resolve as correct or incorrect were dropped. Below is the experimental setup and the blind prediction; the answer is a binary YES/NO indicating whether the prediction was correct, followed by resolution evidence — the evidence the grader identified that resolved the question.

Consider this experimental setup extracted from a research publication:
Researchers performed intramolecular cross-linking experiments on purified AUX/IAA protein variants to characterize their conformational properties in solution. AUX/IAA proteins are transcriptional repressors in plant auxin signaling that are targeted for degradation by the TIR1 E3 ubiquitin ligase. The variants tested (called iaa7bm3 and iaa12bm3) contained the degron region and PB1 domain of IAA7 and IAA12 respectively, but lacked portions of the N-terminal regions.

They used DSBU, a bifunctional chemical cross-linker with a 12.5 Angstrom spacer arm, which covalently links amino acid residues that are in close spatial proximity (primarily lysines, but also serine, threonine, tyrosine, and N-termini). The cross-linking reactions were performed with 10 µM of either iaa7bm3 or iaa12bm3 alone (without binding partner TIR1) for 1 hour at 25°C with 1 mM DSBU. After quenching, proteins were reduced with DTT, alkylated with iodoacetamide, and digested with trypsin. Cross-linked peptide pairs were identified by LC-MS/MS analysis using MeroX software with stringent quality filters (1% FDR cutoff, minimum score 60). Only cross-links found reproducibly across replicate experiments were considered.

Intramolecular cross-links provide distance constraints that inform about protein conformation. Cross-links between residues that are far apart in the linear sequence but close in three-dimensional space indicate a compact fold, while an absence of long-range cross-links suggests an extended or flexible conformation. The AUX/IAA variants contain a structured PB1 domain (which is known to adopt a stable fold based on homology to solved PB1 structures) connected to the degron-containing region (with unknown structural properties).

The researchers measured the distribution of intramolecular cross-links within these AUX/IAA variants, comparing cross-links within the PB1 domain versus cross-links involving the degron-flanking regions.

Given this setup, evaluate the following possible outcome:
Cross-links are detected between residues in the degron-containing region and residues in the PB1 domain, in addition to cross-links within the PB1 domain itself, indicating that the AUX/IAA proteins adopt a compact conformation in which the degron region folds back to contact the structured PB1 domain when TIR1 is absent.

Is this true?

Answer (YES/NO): NO